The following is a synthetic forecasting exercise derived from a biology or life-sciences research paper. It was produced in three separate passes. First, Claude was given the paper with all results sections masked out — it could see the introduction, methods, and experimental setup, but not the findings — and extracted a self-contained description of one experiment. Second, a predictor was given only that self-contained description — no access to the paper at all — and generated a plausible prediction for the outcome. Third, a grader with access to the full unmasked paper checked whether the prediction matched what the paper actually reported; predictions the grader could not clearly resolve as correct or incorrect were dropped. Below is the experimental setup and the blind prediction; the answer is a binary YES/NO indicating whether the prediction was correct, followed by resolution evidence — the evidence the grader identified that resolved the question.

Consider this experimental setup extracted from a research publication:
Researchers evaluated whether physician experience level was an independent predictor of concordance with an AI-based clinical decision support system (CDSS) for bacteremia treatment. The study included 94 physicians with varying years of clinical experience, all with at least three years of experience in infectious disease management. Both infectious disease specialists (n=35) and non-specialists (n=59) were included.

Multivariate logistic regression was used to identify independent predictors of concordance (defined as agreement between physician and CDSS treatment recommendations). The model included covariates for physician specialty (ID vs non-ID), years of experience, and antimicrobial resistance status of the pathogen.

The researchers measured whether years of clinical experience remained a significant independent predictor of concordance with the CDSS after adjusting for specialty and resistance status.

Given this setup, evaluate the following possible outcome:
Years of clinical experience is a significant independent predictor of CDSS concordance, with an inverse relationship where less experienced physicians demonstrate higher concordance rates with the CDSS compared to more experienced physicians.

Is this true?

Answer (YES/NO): NO